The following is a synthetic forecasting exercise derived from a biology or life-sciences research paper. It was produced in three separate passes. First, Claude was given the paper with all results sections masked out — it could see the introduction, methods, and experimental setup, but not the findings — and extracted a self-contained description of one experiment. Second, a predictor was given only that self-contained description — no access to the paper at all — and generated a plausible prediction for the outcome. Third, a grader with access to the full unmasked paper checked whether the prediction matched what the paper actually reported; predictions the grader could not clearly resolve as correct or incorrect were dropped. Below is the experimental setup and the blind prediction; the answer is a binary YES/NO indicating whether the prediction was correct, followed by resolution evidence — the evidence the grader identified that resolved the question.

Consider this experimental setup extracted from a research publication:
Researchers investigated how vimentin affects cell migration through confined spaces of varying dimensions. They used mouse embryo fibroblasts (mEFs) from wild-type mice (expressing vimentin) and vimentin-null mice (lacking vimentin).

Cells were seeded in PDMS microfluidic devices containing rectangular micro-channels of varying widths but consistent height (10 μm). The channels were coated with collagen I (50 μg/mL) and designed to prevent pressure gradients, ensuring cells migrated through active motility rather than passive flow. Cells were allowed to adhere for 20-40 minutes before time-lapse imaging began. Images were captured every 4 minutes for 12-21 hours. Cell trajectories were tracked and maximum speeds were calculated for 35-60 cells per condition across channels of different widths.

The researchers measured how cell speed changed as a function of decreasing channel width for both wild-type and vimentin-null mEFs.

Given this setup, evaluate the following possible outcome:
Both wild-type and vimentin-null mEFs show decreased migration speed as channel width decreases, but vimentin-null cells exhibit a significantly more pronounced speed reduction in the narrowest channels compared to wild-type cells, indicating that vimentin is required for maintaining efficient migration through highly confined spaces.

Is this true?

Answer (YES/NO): NO